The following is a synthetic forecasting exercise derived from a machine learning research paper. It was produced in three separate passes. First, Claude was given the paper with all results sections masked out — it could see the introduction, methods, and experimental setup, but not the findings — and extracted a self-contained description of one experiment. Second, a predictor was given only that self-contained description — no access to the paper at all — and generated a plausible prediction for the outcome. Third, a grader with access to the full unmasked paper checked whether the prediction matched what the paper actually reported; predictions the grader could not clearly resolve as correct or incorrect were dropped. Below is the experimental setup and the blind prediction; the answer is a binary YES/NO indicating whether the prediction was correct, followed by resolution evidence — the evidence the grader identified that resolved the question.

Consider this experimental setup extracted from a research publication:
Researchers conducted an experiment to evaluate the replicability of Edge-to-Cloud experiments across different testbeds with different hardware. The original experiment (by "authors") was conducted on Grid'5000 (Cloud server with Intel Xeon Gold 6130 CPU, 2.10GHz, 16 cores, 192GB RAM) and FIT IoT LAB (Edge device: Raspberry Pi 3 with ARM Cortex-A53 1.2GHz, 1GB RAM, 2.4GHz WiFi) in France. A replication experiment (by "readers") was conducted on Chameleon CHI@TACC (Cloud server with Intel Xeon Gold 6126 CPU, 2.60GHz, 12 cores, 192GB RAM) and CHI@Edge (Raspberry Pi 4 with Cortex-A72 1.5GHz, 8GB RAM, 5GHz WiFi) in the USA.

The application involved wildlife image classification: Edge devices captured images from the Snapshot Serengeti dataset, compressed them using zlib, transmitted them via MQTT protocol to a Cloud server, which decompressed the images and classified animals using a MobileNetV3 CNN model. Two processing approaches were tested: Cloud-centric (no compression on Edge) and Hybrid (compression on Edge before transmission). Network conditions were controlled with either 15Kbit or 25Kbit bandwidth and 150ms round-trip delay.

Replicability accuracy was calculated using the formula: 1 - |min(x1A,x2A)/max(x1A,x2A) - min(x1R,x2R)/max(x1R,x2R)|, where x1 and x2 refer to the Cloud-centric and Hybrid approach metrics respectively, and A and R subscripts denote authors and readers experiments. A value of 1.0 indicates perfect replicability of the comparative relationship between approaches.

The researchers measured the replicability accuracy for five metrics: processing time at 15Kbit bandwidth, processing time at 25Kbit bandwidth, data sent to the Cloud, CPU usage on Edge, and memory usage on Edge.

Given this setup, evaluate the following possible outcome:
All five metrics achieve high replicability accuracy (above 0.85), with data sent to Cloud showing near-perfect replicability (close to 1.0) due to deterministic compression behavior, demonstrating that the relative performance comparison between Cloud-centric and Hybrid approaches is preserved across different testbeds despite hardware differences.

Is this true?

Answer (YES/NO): YES